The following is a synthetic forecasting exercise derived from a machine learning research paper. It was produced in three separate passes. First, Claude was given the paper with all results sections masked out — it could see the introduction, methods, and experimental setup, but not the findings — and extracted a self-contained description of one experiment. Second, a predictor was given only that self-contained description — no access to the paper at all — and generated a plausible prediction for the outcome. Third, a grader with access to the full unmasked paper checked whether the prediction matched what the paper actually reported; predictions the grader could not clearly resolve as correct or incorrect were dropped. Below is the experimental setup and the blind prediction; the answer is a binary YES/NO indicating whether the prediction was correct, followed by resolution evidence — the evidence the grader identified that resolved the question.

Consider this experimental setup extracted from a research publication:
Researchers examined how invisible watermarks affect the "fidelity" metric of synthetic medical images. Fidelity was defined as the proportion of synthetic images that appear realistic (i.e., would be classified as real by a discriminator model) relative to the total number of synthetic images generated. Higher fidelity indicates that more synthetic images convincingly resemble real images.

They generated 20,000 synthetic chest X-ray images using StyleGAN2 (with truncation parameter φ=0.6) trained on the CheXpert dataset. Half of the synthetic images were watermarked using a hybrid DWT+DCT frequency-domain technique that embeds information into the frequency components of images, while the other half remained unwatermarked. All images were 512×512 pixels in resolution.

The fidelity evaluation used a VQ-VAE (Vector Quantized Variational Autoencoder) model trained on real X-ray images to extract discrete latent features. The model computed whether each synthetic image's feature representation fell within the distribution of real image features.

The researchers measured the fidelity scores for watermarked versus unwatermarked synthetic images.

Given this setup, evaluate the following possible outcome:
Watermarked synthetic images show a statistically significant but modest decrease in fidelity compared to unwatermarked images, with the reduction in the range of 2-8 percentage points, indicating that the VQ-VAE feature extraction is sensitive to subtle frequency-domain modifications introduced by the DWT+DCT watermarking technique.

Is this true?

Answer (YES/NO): NO